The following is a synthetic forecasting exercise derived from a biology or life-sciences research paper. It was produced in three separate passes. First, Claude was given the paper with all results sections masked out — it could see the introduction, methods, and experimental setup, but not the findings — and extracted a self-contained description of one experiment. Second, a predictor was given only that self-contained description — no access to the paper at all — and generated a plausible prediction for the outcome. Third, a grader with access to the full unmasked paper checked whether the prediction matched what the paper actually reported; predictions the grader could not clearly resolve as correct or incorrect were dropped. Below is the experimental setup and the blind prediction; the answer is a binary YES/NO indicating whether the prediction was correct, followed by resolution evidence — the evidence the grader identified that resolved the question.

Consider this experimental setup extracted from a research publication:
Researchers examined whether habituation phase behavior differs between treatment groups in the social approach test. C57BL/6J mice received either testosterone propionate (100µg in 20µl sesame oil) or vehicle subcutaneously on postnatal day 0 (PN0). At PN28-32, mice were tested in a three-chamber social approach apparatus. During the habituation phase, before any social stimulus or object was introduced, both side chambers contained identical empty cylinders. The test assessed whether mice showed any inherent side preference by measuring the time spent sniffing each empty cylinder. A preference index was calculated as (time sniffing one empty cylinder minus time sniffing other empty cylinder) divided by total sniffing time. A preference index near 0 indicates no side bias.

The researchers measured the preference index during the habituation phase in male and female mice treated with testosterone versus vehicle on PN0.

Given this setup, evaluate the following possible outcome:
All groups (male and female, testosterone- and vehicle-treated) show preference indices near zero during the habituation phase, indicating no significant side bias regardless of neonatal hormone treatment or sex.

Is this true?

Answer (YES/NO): YES